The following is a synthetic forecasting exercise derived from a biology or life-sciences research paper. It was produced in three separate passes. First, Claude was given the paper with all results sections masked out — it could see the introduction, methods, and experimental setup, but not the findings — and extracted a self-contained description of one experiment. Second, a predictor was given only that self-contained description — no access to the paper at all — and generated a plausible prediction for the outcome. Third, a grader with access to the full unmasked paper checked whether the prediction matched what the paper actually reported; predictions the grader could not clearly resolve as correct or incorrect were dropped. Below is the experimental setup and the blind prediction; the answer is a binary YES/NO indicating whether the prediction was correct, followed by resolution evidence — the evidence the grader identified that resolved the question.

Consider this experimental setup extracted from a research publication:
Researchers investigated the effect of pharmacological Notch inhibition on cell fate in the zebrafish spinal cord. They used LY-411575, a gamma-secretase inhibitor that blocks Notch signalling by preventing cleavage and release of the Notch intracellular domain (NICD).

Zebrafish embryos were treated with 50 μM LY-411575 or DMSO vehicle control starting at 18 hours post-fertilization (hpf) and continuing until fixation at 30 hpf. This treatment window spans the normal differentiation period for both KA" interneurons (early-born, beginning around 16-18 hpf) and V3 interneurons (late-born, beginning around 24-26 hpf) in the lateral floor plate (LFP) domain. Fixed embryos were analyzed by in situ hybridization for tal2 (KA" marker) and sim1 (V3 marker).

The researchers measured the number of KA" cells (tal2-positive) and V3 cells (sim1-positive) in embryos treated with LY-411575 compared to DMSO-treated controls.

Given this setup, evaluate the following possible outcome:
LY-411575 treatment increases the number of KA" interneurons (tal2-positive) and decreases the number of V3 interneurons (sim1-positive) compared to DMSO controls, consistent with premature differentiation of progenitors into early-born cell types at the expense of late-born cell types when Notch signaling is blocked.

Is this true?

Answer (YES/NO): NO